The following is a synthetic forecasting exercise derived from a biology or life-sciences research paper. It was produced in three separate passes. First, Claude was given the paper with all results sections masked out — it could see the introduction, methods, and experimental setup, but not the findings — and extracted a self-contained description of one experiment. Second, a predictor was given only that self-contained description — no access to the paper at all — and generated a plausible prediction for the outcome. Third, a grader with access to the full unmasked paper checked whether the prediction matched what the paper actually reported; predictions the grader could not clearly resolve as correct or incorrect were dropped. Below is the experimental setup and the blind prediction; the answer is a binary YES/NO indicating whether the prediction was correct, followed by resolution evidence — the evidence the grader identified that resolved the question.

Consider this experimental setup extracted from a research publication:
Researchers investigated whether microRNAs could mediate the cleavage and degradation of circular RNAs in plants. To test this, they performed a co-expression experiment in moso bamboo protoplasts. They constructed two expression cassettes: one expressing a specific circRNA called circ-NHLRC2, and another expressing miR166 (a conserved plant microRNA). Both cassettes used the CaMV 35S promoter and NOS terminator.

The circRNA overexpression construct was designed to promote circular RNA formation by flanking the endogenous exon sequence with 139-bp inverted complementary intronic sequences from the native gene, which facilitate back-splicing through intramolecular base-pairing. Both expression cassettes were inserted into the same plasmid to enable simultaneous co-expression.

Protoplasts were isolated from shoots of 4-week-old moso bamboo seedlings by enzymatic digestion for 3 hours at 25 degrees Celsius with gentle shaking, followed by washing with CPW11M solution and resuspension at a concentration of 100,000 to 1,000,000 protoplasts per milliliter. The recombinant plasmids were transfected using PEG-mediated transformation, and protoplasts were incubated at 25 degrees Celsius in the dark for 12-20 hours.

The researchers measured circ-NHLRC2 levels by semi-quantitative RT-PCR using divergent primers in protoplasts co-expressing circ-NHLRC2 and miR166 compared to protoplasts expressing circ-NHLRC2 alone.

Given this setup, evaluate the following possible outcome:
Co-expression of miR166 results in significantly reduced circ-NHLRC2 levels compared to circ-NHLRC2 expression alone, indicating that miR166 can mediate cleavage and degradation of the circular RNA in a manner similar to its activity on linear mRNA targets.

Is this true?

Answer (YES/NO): NO